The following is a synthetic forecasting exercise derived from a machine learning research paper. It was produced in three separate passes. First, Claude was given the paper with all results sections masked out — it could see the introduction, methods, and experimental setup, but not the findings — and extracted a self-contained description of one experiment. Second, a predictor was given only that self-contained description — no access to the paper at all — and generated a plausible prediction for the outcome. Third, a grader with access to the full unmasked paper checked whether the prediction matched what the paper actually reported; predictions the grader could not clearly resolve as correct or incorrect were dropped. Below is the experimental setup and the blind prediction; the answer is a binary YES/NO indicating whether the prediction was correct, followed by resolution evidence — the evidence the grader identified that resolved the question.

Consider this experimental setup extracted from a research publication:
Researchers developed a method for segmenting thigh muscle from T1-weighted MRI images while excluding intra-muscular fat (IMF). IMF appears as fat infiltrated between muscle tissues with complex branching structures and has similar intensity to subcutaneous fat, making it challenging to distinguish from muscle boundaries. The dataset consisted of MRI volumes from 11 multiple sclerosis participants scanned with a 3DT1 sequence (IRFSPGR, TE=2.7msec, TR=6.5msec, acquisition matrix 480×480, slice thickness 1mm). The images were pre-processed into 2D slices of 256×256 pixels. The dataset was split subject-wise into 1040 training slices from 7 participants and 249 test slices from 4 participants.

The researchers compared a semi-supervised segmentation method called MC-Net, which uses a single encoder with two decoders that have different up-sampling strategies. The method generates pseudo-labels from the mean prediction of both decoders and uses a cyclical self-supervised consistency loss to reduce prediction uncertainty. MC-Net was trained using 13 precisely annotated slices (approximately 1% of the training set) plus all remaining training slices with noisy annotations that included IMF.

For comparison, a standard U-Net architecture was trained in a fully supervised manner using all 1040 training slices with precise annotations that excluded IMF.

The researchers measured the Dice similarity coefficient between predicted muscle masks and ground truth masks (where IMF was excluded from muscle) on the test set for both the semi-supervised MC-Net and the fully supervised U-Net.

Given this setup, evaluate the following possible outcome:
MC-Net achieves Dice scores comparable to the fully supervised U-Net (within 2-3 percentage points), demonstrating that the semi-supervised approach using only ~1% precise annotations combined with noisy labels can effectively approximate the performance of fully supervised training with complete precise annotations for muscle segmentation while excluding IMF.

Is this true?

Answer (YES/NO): NO